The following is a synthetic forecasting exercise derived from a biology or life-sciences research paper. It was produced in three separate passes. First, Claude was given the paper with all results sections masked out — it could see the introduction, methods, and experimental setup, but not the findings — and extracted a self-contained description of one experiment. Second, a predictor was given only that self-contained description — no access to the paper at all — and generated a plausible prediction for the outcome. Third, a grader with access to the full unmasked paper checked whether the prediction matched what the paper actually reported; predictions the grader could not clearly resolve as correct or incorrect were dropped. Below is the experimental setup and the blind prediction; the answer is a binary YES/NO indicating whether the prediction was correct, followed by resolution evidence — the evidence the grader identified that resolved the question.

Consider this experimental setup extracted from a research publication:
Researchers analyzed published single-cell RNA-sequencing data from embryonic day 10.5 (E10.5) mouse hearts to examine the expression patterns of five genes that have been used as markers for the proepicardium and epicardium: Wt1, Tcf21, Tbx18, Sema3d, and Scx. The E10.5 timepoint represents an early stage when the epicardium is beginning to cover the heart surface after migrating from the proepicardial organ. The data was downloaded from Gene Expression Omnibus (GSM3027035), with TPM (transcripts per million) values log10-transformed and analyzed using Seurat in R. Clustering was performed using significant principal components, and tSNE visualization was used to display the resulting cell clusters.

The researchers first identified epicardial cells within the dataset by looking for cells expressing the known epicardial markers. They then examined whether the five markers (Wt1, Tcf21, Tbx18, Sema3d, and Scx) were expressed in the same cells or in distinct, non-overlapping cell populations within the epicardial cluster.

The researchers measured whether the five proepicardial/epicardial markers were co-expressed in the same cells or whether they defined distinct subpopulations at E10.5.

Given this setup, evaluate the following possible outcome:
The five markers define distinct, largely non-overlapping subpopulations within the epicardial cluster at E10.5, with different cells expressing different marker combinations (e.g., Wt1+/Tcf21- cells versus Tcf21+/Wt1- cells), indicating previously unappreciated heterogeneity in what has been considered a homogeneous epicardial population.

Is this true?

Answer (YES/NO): NO